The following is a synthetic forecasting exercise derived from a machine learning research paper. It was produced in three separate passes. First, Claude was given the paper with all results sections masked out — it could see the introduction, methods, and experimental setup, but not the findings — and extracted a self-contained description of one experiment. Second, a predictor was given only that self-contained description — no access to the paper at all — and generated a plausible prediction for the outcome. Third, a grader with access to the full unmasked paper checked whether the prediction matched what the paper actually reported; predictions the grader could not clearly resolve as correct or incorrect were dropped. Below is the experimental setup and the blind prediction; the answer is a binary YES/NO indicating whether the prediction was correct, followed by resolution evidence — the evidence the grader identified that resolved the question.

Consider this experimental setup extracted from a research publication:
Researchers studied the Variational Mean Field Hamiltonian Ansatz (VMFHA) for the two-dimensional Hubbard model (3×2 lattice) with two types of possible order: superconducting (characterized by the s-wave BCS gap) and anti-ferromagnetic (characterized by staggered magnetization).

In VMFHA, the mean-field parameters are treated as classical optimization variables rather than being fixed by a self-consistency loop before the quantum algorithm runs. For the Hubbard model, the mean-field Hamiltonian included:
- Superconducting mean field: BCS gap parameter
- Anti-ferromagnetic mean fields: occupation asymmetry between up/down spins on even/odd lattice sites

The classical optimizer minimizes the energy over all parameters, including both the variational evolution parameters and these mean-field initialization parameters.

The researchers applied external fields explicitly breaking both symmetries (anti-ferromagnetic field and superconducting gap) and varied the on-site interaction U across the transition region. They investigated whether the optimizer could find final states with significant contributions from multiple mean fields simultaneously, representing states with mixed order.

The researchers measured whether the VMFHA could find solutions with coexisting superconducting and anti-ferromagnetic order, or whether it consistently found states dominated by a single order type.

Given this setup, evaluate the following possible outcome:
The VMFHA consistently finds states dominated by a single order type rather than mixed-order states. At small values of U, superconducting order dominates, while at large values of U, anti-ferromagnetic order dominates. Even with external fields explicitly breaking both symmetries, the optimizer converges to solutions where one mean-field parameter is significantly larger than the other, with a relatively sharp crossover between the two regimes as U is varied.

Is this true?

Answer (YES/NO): YES